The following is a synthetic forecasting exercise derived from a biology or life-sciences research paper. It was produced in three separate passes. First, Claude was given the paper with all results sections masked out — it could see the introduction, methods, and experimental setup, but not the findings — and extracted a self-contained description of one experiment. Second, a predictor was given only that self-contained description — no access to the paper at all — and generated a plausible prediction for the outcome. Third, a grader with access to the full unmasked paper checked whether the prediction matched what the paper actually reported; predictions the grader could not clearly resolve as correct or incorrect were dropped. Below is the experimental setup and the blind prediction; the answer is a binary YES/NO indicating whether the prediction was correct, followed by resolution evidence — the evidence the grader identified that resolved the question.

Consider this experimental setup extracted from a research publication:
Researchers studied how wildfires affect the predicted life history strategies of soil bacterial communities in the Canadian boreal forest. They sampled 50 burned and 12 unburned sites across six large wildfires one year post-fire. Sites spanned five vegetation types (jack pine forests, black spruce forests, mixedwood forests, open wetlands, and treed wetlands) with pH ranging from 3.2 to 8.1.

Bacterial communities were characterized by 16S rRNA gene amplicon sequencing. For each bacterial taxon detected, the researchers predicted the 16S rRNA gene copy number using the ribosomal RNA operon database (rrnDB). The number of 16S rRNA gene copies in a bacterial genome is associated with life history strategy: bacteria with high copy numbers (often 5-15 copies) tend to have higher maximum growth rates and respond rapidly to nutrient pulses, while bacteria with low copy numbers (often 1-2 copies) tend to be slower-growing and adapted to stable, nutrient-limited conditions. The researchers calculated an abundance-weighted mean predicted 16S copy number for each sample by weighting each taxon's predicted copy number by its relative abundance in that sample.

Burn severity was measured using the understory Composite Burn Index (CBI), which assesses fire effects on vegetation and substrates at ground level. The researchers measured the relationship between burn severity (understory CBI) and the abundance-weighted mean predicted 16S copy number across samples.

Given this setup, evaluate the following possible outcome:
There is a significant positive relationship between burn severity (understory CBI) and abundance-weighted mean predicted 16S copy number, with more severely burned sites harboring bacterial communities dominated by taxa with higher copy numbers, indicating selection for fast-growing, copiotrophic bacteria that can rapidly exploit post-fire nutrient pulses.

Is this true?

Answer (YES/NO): YES